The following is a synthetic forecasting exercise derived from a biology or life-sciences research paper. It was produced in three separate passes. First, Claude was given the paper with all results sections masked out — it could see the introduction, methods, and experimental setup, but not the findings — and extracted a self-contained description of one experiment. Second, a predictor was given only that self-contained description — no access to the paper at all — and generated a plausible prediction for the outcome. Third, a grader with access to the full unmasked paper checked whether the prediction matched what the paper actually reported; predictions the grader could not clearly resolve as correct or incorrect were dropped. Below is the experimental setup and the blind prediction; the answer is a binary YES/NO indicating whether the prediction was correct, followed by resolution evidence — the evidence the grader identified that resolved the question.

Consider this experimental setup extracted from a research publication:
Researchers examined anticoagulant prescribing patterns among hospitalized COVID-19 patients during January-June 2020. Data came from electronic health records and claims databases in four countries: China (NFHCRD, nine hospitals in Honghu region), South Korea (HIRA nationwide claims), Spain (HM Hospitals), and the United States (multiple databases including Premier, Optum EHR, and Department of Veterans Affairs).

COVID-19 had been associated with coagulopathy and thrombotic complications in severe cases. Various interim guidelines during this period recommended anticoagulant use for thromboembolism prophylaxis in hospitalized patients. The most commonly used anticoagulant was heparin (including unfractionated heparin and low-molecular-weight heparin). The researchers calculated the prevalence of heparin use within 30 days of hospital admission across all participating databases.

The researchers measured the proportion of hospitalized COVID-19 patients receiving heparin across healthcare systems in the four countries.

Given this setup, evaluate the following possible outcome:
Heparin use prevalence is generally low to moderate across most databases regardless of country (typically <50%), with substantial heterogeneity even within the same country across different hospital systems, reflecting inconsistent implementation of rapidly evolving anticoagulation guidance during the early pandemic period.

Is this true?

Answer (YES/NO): NO